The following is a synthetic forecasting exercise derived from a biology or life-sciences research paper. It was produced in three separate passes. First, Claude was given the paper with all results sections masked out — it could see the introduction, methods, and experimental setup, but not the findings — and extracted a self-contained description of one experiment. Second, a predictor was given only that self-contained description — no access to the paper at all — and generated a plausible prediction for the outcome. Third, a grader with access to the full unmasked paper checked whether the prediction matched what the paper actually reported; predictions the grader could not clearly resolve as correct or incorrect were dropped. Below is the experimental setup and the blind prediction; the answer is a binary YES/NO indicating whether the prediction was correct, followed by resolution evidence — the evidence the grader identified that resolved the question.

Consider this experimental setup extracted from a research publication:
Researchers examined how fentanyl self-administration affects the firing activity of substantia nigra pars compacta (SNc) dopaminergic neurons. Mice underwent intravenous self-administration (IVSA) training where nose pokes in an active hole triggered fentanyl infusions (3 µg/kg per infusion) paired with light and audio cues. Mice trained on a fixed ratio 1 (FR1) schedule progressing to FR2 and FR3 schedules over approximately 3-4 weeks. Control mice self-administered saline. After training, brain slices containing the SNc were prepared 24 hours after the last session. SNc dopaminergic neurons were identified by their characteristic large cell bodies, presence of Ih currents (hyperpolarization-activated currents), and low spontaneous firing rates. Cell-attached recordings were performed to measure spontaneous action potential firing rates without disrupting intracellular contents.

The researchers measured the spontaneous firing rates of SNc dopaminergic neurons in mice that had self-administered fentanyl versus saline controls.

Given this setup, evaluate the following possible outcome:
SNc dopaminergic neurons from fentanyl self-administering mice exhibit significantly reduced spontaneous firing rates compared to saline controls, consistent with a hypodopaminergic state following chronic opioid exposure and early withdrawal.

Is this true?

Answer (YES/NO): YES